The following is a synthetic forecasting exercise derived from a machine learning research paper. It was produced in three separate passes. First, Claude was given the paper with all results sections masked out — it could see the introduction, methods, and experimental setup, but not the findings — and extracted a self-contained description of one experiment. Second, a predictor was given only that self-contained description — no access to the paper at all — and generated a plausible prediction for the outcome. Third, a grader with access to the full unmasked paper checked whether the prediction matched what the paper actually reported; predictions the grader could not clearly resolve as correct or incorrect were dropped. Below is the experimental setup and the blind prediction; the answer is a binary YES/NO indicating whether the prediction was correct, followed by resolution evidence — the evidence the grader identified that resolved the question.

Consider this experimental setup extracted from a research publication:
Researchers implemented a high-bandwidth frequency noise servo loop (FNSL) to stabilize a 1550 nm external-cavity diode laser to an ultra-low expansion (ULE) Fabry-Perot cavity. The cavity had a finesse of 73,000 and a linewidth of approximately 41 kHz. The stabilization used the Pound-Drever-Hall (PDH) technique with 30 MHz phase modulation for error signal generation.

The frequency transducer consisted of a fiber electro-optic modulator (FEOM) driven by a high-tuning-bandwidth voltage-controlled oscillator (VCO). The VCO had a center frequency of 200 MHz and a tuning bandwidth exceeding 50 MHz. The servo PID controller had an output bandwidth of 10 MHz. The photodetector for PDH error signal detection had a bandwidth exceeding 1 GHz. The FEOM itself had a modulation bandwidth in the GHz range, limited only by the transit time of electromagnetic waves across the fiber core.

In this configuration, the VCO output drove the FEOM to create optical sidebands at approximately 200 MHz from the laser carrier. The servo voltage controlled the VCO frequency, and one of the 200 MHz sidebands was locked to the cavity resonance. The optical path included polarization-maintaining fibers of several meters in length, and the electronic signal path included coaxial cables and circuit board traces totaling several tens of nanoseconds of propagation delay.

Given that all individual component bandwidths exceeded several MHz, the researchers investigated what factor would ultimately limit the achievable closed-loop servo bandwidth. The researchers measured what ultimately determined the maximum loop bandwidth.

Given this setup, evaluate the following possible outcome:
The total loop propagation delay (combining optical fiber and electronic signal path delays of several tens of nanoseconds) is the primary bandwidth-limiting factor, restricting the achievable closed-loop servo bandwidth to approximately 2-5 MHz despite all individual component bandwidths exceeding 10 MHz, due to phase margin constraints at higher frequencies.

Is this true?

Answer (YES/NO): YES